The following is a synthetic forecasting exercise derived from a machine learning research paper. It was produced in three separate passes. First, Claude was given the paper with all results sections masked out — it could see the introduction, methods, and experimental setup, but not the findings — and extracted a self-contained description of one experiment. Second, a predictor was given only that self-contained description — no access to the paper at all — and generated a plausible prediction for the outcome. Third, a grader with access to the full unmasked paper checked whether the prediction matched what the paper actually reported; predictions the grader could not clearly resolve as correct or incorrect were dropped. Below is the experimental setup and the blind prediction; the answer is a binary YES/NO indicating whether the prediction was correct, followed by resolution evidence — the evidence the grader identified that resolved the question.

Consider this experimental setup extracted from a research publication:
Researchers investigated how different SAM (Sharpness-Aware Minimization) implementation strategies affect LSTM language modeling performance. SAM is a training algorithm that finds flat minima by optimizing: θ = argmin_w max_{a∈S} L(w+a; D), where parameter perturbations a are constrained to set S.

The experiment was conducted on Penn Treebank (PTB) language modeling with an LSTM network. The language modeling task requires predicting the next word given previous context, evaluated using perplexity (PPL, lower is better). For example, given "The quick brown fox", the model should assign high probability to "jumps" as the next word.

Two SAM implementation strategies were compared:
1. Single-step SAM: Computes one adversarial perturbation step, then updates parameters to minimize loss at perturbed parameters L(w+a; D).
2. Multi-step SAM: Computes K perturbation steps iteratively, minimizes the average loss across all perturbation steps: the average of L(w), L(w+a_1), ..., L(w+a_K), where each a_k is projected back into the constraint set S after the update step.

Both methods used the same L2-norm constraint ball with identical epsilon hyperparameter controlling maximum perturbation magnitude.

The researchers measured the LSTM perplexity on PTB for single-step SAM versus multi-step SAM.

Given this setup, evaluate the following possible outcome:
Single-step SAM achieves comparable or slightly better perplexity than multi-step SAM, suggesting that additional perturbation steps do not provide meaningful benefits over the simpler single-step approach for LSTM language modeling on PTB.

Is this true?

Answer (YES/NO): NO